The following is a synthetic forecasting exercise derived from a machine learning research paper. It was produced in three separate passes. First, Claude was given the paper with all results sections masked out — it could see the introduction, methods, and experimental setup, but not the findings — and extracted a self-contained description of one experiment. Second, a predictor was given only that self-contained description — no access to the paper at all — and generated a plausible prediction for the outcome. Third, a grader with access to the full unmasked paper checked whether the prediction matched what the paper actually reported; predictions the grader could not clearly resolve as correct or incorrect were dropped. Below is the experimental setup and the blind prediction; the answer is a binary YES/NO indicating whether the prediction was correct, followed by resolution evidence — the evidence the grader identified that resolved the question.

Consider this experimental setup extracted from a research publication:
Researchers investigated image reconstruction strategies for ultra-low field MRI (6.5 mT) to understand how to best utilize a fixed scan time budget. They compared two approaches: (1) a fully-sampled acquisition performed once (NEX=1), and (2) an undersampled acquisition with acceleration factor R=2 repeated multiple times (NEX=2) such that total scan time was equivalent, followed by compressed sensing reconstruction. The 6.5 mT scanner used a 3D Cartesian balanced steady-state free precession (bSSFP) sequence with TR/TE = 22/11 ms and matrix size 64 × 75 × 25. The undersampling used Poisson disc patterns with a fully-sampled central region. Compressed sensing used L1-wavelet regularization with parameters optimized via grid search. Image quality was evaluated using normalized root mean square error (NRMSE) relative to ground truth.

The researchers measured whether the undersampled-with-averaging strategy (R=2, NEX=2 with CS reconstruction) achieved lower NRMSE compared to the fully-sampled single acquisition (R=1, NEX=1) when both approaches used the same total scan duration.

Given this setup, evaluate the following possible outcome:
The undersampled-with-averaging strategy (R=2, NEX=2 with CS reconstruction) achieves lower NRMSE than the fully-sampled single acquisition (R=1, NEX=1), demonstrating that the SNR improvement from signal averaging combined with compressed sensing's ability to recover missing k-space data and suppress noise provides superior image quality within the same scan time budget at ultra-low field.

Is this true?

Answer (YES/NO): YES